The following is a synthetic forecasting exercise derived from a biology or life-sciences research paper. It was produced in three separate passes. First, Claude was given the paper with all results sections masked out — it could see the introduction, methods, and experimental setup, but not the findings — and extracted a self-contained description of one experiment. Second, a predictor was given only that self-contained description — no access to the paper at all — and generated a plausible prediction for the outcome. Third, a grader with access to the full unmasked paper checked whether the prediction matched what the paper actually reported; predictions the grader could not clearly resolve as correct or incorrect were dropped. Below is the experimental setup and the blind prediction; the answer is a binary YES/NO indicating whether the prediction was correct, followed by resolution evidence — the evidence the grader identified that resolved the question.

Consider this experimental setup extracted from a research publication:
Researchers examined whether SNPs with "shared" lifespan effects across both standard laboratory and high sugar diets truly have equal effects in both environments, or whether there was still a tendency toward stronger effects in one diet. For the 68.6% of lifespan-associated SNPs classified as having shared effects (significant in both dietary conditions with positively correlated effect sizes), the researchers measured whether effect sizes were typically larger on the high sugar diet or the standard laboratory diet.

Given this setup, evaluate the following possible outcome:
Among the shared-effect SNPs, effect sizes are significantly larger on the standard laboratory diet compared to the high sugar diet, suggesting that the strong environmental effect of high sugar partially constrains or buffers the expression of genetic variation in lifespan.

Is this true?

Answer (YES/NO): NO